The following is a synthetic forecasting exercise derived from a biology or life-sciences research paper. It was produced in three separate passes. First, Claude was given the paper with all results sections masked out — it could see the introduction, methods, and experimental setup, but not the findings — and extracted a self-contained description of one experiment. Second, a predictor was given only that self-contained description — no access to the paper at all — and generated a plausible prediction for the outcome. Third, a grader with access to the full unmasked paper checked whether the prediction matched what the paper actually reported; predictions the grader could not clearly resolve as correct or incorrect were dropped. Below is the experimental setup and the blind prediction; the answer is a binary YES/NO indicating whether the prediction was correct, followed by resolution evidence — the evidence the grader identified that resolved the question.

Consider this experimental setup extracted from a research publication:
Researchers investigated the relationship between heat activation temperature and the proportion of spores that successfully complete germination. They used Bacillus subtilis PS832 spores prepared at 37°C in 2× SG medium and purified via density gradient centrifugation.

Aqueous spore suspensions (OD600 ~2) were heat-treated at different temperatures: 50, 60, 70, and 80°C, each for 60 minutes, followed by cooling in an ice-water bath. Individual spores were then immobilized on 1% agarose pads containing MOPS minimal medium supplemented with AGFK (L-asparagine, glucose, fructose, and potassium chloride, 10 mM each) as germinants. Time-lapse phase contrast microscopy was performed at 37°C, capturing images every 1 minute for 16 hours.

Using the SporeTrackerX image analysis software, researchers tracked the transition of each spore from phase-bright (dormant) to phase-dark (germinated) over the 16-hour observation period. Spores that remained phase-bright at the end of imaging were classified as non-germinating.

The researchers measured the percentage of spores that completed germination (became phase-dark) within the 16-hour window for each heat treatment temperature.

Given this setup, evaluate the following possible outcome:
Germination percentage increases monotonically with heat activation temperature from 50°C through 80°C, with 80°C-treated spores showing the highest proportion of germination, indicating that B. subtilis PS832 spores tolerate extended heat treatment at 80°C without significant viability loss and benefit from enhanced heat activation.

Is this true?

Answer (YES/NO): NO